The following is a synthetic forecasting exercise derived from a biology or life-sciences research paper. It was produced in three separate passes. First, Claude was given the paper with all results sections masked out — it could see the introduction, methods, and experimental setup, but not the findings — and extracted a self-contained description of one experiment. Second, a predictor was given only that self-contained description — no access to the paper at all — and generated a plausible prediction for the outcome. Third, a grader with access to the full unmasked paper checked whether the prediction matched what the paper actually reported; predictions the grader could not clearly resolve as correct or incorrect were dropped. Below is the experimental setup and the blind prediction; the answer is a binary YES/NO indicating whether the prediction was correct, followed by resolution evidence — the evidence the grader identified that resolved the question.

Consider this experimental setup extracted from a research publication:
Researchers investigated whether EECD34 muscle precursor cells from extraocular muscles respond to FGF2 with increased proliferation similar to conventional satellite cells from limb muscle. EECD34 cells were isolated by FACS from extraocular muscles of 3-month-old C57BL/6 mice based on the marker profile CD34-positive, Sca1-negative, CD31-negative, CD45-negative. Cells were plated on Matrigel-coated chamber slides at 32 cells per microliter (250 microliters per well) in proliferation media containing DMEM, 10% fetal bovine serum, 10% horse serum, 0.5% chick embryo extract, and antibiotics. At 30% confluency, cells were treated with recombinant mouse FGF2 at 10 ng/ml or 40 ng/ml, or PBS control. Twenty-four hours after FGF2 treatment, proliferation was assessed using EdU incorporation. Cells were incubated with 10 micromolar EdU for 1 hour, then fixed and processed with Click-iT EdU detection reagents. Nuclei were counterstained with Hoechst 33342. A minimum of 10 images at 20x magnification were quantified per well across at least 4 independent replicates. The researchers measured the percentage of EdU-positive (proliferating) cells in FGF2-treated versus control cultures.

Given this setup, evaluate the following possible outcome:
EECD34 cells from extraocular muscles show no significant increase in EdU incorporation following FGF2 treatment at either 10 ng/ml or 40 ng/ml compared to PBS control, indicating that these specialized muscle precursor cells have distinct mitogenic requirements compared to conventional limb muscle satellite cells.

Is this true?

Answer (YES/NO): NO